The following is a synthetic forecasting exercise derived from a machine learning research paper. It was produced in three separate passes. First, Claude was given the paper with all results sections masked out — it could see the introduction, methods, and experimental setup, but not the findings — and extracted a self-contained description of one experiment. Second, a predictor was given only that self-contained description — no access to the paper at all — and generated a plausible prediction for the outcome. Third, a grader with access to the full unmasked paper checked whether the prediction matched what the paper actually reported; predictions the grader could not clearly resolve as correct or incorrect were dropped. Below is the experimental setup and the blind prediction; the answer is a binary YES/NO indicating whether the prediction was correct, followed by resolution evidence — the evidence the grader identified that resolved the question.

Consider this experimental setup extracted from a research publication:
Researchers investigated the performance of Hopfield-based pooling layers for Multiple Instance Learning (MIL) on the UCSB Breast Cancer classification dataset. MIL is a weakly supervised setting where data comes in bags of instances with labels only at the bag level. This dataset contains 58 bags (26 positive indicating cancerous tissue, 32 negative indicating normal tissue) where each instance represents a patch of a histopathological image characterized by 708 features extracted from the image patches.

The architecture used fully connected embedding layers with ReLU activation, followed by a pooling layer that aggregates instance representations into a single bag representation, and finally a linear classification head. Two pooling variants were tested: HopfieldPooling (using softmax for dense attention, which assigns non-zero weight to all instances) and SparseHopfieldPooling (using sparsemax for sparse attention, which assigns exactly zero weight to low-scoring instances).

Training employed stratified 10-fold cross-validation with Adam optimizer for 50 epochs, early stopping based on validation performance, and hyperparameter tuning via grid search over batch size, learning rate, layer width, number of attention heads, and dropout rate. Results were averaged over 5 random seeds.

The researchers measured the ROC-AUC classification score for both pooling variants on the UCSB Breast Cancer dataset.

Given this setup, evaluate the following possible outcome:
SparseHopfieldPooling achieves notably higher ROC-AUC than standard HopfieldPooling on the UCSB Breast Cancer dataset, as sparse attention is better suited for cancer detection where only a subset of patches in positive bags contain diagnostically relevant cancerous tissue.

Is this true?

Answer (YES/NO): NO